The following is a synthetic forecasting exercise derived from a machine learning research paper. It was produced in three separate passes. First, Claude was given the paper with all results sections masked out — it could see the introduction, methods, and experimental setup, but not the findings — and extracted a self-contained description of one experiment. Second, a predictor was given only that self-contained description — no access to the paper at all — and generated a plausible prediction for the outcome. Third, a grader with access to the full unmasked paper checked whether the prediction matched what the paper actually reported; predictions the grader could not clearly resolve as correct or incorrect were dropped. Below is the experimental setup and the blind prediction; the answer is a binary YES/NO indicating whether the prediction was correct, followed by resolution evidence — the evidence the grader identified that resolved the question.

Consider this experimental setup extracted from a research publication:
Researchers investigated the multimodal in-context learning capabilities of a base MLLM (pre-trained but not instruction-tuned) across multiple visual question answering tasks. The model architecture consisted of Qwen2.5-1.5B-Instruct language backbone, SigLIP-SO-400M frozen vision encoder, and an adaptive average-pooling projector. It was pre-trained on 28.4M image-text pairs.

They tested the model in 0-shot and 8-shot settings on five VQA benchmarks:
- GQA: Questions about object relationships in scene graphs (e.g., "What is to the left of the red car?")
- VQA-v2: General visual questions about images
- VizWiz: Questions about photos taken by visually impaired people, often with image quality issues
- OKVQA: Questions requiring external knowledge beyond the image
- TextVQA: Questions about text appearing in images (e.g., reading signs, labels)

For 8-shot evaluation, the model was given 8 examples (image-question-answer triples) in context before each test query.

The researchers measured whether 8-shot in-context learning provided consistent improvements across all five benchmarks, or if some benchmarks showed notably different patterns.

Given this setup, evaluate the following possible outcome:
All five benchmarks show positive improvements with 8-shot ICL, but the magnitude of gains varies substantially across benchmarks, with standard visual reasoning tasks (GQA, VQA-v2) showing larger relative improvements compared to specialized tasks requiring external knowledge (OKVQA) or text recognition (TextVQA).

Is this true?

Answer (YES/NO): YES